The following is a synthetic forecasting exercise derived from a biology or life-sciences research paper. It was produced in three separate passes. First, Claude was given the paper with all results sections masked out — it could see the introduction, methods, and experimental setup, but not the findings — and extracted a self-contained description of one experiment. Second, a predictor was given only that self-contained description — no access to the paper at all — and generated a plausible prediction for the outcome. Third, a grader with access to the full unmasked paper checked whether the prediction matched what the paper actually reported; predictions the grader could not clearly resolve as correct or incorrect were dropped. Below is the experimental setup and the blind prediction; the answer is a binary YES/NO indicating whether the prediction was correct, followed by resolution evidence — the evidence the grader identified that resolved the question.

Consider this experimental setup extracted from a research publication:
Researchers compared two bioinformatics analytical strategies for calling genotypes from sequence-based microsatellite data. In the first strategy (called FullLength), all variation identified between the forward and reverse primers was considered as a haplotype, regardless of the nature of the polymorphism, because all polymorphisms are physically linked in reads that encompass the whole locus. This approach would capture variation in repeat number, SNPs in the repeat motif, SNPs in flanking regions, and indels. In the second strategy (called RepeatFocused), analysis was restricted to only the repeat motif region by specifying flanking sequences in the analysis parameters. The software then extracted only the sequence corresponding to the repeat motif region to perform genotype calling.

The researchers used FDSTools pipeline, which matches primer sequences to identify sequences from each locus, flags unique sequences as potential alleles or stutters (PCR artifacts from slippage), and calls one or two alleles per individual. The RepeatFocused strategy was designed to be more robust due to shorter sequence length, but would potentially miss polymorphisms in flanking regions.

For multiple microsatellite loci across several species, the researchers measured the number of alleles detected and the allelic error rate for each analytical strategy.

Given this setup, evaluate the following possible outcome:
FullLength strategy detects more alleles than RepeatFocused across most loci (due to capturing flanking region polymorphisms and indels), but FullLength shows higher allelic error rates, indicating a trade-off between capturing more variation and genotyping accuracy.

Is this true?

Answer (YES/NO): YES